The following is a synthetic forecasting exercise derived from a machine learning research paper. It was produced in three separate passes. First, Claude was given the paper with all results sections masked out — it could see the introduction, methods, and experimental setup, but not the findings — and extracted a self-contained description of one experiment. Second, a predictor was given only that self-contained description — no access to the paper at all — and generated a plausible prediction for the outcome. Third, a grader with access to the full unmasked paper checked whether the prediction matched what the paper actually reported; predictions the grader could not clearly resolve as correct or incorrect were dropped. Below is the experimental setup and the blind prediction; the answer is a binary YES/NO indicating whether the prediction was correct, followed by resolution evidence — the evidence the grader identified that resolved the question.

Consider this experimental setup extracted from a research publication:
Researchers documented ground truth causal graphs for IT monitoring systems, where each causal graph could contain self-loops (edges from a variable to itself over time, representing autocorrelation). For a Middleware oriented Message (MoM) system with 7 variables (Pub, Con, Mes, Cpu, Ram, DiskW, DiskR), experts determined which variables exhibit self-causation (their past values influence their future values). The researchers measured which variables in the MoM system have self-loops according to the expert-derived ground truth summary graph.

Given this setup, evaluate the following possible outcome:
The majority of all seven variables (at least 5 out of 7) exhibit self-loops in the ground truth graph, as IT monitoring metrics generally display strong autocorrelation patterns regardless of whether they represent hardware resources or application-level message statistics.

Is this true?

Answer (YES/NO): YES